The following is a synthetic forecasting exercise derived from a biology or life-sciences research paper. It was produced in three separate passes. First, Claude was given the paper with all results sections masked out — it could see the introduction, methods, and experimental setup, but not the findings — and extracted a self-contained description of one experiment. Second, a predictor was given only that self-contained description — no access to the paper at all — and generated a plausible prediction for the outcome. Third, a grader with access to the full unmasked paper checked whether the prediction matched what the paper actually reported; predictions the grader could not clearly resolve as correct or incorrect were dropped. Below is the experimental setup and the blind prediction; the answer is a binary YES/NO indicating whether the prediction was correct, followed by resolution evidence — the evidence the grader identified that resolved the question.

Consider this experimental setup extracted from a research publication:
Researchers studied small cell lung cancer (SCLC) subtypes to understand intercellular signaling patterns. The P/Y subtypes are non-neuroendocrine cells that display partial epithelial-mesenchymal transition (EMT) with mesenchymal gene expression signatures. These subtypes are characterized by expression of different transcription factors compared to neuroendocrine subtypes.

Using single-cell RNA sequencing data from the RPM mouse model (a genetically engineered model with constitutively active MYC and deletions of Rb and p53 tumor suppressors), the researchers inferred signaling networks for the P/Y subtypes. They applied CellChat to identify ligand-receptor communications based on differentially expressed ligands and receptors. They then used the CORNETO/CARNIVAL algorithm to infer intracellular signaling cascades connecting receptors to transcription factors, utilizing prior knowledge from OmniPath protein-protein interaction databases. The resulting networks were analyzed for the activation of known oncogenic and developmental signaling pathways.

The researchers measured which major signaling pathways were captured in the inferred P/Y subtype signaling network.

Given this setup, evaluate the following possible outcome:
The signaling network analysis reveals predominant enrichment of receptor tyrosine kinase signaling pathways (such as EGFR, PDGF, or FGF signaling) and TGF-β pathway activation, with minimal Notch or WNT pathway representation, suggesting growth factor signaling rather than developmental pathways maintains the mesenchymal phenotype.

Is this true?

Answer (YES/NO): NO